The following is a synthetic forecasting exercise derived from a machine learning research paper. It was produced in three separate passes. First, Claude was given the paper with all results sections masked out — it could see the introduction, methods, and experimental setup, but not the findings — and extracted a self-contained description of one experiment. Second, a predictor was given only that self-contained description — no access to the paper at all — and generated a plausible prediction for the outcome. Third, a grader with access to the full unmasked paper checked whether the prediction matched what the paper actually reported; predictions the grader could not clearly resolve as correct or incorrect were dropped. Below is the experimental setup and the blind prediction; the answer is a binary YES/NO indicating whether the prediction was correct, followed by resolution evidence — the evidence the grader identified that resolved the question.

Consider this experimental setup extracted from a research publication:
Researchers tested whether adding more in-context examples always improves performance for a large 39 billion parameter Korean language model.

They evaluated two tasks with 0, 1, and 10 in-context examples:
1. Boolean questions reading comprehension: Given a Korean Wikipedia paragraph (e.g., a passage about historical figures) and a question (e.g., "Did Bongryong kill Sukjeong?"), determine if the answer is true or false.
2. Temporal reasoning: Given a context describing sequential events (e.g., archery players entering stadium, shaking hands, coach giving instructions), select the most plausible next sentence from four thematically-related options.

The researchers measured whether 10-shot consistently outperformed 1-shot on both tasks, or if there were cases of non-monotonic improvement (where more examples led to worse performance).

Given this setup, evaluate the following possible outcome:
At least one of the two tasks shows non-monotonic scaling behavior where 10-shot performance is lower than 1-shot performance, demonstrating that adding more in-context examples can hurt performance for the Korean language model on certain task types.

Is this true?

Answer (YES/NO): YES